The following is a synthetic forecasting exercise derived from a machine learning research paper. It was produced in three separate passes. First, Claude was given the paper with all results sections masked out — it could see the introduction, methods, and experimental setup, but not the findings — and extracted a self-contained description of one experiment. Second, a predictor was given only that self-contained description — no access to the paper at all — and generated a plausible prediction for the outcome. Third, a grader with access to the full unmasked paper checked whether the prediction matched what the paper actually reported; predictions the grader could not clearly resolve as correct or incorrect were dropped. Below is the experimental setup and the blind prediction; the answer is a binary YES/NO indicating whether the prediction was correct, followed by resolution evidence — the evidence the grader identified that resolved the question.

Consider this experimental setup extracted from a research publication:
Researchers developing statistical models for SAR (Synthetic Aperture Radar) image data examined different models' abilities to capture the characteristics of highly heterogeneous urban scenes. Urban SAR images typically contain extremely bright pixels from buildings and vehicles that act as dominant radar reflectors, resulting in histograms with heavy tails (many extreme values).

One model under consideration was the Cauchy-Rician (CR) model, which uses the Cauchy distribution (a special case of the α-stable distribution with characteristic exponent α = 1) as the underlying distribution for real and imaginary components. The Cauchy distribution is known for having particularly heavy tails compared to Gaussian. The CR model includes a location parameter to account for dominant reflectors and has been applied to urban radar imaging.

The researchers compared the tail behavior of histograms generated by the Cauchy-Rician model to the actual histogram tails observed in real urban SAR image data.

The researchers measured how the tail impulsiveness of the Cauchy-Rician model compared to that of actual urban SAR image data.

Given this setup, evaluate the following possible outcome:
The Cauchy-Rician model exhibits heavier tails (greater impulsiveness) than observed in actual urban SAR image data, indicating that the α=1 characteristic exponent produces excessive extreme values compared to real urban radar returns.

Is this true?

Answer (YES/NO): YES